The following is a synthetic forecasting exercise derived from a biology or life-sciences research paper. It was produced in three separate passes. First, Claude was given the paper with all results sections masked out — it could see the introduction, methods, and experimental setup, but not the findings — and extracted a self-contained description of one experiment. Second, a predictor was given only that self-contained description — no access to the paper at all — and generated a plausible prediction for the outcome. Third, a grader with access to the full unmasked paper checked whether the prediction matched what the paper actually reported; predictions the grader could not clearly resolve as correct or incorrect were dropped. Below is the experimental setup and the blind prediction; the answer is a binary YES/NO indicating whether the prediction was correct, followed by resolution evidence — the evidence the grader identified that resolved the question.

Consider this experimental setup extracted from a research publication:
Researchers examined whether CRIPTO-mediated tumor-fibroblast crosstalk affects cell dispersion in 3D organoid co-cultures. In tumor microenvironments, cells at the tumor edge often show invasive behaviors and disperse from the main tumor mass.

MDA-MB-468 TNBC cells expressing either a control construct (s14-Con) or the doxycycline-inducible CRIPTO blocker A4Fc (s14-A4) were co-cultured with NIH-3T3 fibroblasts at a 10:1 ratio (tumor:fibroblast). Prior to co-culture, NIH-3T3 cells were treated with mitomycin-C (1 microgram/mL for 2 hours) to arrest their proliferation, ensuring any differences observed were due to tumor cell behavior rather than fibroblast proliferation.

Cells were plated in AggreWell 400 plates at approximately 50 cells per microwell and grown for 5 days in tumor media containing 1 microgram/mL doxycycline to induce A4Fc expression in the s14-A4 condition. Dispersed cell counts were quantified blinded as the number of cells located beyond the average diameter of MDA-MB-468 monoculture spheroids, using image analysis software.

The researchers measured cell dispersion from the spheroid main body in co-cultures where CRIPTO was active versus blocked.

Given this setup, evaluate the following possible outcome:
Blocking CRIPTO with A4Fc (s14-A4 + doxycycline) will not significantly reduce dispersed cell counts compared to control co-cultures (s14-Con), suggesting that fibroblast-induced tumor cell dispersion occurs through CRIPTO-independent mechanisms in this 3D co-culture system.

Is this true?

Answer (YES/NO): NO